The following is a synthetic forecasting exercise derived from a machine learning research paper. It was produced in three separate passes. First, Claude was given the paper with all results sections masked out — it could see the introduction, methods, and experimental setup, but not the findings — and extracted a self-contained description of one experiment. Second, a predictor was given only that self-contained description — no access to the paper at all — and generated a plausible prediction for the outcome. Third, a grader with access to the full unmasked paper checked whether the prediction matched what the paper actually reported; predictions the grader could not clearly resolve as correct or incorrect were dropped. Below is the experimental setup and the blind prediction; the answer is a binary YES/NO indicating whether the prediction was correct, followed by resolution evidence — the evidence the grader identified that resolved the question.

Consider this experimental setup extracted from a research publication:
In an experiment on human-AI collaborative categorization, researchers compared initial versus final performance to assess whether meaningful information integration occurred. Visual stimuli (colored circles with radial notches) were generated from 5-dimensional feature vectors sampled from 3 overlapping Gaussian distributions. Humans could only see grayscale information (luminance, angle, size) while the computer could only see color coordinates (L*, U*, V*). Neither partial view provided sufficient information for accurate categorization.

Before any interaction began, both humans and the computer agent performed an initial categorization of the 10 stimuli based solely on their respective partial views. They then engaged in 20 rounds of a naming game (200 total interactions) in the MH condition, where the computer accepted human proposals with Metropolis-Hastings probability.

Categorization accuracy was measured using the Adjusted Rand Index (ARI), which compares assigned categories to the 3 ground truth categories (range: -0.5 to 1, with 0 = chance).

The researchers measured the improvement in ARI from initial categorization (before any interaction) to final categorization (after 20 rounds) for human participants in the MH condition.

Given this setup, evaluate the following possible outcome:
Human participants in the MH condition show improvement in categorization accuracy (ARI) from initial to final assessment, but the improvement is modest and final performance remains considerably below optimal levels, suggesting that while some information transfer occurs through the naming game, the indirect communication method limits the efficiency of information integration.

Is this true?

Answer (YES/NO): YES